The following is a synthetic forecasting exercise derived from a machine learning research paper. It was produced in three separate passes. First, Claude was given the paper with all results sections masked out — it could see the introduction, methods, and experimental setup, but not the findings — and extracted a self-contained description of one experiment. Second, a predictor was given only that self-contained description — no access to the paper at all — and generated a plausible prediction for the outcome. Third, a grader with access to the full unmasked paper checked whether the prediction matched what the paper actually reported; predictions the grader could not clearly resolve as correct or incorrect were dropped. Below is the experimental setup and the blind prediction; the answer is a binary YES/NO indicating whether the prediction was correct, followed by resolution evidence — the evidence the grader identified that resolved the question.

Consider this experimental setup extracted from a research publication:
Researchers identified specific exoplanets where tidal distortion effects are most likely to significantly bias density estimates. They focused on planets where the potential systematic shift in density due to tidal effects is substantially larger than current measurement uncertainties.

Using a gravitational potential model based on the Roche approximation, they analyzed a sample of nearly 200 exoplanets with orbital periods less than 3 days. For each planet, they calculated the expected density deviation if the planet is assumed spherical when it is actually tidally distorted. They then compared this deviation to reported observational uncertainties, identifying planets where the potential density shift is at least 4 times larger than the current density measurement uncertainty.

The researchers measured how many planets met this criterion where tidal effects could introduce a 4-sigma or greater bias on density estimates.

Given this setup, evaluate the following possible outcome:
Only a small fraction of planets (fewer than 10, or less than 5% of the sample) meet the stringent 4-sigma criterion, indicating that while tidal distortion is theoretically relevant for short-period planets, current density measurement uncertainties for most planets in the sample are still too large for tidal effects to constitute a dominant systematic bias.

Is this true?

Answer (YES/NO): YES